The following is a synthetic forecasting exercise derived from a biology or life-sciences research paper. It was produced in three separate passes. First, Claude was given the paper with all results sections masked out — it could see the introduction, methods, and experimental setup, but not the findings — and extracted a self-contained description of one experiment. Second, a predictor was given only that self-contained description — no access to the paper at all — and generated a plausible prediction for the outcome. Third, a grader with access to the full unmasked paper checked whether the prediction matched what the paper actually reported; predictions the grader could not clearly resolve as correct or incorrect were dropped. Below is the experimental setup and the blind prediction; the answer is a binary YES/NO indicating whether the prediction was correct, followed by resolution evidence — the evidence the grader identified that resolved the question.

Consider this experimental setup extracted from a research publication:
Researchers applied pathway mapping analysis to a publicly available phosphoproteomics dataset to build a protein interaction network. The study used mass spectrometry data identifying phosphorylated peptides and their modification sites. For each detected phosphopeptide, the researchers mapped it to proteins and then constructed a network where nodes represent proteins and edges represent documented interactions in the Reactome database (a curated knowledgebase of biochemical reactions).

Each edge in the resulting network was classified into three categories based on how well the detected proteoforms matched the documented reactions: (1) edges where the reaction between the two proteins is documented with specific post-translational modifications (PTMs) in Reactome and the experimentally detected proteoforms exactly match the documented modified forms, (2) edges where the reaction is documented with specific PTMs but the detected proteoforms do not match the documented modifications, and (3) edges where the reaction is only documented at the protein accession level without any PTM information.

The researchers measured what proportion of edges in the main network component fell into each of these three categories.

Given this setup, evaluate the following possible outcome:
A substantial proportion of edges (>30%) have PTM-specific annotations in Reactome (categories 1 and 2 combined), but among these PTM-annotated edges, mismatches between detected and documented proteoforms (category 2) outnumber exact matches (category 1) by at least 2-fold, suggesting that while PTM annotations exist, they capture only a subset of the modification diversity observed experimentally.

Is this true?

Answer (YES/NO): YES